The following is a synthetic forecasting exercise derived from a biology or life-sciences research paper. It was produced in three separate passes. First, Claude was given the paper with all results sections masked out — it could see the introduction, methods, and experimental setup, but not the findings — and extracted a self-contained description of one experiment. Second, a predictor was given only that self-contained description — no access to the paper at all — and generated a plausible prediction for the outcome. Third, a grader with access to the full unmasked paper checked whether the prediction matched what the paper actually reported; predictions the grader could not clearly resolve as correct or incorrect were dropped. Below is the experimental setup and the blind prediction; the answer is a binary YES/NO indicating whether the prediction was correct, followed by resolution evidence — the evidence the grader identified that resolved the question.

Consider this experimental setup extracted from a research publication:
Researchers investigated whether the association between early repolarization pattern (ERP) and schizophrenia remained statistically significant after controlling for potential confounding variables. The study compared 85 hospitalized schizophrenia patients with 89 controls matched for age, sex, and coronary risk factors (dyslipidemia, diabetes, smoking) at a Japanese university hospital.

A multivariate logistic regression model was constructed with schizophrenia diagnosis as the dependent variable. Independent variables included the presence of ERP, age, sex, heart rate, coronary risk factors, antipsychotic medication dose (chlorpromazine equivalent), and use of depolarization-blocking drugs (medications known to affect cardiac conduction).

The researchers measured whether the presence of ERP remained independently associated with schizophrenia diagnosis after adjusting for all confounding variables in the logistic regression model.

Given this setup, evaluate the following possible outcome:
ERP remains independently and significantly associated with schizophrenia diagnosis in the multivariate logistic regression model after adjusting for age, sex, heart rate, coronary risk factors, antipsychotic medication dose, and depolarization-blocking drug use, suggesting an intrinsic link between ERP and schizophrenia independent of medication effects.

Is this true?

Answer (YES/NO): YES